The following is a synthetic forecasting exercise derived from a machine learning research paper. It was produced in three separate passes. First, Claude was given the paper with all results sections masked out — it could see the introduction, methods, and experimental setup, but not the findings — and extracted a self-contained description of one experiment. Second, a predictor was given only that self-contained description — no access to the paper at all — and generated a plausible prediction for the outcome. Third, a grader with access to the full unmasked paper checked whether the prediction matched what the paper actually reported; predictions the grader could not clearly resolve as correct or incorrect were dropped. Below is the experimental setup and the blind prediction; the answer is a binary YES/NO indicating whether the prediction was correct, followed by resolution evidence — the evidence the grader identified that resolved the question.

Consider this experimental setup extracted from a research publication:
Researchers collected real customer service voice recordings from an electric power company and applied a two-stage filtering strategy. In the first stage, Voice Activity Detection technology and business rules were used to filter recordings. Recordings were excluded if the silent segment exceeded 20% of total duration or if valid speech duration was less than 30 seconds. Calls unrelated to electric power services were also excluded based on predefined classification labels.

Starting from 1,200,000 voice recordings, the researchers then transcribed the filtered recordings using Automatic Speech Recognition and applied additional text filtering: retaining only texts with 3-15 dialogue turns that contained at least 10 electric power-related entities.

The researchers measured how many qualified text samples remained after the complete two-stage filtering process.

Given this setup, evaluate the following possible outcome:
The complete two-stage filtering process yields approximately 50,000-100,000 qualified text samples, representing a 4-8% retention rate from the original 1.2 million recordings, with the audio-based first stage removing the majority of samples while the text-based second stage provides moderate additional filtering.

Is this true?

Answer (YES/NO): NO